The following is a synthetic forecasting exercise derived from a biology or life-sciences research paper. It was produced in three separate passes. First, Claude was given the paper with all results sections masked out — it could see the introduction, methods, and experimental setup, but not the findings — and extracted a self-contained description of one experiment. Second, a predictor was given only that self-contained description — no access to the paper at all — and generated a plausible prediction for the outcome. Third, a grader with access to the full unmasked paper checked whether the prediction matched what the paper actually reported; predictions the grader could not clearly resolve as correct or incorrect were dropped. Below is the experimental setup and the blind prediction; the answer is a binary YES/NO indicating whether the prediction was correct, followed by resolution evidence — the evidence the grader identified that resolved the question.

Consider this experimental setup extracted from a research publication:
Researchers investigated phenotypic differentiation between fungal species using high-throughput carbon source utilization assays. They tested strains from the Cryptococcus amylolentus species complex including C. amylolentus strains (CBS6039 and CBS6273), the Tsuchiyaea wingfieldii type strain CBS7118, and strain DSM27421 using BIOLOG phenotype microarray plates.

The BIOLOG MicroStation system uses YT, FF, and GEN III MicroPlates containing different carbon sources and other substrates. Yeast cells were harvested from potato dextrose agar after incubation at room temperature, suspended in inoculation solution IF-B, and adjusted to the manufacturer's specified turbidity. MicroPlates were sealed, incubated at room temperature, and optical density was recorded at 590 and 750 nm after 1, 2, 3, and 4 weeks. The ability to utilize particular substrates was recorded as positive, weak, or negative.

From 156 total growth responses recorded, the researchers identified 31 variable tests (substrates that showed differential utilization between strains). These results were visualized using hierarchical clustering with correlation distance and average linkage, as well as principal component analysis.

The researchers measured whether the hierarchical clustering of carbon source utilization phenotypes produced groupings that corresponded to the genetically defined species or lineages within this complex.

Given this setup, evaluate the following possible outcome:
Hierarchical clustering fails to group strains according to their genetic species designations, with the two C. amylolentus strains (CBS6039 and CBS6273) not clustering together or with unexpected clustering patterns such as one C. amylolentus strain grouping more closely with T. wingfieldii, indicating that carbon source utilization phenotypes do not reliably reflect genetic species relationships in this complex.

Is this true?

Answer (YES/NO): NO